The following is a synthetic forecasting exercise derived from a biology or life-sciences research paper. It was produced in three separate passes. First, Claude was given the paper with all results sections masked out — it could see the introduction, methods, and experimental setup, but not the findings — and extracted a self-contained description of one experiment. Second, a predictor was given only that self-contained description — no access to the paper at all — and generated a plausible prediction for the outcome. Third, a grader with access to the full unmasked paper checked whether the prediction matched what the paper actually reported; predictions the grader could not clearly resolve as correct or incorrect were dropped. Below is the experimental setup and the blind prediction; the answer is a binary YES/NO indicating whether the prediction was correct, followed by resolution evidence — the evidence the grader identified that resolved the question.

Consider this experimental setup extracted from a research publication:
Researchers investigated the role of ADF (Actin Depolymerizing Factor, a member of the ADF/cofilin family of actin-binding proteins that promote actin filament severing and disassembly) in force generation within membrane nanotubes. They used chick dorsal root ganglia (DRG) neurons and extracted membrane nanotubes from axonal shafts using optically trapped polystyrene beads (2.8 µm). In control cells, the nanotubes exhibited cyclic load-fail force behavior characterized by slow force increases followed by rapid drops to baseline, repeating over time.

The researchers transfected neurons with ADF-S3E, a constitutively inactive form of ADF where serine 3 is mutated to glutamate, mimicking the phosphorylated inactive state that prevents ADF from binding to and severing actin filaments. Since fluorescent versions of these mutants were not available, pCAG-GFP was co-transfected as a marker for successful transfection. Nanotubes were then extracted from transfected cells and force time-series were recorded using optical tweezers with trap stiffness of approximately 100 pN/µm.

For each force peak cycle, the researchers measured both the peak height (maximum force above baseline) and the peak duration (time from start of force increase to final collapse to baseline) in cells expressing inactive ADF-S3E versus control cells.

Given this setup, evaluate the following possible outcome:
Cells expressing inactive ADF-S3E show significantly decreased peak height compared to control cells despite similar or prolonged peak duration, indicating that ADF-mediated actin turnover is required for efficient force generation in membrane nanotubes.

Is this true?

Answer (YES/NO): YES